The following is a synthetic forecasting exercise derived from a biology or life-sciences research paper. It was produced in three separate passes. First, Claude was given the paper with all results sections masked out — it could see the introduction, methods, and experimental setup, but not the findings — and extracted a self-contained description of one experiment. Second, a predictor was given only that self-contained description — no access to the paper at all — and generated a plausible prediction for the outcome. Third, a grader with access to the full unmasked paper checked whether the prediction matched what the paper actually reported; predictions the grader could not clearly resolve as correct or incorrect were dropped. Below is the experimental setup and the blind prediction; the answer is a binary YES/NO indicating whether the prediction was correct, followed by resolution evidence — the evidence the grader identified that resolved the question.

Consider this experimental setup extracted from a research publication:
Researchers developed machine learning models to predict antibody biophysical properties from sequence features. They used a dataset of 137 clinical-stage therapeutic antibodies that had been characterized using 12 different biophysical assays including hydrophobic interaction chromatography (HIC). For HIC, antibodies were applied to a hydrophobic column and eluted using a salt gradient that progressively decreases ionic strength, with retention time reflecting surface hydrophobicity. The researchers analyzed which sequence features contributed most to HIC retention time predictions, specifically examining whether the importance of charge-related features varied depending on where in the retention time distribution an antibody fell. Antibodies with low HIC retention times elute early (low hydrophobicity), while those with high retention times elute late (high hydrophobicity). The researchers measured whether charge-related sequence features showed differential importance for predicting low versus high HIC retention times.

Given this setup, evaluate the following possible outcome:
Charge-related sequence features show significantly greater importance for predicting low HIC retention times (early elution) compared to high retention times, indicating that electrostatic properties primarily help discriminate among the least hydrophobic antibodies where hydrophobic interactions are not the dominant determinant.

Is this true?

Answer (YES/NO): NO